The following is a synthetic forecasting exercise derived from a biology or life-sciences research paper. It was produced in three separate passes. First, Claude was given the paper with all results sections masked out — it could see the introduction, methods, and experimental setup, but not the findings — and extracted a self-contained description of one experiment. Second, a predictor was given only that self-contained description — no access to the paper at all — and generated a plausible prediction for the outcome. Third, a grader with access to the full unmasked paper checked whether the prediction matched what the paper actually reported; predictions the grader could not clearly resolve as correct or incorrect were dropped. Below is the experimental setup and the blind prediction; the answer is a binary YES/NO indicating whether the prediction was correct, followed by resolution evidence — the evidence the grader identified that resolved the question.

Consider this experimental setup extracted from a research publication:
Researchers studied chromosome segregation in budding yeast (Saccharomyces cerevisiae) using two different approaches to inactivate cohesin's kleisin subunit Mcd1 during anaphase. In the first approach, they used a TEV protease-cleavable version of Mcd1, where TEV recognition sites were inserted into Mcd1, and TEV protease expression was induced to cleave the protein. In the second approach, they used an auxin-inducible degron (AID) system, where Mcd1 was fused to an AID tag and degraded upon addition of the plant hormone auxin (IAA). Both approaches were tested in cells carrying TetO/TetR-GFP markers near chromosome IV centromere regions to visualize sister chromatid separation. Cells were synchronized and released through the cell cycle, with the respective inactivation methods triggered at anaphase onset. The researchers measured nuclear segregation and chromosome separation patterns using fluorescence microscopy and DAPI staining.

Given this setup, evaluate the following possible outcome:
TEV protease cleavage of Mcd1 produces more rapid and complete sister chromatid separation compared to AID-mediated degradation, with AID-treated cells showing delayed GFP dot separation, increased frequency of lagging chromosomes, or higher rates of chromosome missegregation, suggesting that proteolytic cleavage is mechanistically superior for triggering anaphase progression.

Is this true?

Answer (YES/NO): NO